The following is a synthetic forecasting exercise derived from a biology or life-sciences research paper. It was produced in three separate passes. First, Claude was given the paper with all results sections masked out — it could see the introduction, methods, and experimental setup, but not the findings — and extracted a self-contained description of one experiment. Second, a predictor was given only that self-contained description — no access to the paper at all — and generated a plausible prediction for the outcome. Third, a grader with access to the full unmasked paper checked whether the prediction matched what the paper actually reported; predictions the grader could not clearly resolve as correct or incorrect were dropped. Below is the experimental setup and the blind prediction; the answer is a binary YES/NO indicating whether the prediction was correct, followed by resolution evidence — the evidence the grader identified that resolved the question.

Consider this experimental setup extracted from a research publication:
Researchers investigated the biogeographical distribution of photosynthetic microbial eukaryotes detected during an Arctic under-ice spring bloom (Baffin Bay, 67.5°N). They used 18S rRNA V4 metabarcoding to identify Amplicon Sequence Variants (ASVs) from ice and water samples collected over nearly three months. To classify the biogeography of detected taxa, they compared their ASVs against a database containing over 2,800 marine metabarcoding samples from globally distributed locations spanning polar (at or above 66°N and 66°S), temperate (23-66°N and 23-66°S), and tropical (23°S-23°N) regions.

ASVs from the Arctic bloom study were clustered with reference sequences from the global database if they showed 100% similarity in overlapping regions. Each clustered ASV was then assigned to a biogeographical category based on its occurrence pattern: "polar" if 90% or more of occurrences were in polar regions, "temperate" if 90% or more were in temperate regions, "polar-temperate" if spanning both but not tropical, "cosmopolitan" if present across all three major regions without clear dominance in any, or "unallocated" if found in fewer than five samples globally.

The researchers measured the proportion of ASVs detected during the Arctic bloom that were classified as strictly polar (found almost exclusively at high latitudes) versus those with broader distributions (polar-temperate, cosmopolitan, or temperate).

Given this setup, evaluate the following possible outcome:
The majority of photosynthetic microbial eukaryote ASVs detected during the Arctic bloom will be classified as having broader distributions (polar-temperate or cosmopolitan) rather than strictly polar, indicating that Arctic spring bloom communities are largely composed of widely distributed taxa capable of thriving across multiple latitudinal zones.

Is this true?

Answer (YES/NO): NO